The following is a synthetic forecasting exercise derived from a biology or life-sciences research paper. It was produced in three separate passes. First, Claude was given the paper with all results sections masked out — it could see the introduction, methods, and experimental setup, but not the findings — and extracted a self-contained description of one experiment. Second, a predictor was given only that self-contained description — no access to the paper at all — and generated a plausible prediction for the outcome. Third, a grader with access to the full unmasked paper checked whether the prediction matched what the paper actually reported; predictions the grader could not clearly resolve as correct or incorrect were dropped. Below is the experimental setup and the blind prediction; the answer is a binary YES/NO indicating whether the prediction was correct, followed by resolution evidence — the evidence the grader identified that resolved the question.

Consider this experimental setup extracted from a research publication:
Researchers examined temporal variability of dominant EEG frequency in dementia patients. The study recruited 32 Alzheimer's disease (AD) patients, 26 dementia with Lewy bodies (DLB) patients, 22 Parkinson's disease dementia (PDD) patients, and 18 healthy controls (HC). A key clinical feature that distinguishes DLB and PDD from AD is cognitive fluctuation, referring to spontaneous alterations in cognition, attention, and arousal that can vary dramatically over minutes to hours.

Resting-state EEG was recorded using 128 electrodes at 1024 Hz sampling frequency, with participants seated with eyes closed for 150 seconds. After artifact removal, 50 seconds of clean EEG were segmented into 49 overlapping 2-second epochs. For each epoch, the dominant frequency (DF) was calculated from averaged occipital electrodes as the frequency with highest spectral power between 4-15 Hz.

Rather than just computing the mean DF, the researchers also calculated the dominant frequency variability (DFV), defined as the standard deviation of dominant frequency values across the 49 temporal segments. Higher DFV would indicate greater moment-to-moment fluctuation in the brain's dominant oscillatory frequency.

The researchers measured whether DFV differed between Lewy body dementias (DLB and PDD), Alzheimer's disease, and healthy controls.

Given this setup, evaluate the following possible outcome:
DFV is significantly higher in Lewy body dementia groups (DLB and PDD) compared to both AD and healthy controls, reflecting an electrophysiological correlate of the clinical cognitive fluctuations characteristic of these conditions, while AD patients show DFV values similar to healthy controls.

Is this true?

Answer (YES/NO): NO